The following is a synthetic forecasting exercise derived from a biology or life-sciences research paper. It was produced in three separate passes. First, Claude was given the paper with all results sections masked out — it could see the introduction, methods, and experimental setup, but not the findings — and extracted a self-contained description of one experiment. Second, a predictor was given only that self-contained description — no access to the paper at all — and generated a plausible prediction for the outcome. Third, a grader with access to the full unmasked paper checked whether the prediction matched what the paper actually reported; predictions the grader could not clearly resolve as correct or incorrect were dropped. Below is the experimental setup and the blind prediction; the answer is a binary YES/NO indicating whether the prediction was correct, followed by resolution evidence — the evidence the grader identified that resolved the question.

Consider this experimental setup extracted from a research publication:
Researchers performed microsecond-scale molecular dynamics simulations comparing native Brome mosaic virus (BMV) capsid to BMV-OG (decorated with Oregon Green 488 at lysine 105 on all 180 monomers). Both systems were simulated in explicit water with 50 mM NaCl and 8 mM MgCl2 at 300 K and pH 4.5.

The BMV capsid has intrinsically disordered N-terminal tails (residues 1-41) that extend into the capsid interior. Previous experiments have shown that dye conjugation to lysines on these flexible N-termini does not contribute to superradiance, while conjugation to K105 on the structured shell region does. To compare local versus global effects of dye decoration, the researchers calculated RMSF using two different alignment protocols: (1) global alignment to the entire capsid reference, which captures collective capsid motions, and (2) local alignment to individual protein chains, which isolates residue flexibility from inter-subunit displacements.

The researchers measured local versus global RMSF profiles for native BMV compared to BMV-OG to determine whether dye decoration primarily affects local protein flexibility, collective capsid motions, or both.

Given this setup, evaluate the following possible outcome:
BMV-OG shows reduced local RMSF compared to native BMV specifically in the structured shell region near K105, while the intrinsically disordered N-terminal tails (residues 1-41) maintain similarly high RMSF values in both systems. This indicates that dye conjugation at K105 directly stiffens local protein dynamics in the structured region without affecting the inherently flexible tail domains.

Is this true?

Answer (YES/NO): NO